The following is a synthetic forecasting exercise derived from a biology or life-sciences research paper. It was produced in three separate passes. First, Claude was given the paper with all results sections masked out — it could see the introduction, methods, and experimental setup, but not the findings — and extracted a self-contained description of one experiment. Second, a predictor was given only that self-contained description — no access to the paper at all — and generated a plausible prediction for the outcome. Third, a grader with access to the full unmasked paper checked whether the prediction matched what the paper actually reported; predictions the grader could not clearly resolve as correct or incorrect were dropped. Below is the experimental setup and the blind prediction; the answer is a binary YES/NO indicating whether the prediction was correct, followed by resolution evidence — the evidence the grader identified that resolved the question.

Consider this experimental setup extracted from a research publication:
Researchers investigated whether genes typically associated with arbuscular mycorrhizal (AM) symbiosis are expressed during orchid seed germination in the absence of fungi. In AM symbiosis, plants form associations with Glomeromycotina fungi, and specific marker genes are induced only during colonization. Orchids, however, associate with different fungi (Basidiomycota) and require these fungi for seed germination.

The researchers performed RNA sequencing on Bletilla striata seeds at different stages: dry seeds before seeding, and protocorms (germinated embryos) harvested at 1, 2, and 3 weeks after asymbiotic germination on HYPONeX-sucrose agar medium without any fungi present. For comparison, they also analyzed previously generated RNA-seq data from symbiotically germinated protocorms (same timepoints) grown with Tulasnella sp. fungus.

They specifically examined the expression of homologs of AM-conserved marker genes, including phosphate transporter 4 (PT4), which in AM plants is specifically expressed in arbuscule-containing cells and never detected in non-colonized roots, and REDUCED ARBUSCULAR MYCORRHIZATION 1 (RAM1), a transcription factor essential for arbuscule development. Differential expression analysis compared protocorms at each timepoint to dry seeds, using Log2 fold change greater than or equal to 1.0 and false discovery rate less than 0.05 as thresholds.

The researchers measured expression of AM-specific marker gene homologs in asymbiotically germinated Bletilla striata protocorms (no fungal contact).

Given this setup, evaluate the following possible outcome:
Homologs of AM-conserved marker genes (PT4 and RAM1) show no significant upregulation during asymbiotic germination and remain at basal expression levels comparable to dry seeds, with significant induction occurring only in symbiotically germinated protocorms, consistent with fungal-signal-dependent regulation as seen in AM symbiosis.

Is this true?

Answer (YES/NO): NO